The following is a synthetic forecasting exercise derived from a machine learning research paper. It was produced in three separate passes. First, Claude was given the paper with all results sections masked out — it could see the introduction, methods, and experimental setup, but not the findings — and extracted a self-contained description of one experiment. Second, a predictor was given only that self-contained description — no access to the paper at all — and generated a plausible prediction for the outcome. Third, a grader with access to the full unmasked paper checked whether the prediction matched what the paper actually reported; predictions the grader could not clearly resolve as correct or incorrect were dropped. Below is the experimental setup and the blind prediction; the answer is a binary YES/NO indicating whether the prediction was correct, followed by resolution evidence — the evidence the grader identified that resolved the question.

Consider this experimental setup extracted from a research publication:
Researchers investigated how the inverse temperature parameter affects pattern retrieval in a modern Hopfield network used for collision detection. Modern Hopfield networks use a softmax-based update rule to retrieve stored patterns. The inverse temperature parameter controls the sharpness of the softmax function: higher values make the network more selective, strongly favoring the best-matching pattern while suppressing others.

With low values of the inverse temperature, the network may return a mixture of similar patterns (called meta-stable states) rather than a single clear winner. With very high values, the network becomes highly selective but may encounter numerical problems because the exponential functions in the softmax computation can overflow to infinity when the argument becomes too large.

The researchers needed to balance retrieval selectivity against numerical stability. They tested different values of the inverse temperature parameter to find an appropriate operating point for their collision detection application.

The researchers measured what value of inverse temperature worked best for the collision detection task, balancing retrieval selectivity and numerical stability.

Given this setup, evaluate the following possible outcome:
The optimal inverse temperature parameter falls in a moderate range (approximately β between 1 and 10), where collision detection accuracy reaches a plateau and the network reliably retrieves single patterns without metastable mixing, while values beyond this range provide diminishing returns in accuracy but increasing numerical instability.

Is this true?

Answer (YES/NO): NO